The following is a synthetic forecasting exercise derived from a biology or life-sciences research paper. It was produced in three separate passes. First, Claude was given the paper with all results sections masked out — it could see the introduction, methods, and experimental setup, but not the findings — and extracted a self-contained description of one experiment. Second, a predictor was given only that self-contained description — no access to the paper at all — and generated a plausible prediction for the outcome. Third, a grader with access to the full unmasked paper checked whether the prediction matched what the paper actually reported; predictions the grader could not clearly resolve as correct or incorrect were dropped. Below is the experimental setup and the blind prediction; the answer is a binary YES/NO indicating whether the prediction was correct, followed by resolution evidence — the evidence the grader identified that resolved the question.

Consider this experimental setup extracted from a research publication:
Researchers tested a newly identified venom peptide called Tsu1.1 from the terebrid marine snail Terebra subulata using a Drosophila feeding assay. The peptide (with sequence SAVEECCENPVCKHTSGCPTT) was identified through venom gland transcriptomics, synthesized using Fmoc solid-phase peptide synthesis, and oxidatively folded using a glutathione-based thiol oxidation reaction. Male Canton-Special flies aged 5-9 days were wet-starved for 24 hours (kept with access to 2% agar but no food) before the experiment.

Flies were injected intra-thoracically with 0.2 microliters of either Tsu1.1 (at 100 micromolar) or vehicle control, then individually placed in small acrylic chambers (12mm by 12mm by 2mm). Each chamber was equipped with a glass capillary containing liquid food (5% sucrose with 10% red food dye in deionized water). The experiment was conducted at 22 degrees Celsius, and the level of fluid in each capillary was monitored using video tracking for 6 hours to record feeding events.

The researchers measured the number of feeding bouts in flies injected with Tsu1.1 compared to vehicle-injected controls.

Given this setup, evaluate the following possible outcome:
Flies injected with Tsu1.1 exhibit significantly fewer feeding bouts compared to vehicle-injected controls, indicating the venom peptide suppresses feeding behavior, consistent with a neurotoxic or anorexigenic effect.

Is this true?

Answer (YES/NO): NO